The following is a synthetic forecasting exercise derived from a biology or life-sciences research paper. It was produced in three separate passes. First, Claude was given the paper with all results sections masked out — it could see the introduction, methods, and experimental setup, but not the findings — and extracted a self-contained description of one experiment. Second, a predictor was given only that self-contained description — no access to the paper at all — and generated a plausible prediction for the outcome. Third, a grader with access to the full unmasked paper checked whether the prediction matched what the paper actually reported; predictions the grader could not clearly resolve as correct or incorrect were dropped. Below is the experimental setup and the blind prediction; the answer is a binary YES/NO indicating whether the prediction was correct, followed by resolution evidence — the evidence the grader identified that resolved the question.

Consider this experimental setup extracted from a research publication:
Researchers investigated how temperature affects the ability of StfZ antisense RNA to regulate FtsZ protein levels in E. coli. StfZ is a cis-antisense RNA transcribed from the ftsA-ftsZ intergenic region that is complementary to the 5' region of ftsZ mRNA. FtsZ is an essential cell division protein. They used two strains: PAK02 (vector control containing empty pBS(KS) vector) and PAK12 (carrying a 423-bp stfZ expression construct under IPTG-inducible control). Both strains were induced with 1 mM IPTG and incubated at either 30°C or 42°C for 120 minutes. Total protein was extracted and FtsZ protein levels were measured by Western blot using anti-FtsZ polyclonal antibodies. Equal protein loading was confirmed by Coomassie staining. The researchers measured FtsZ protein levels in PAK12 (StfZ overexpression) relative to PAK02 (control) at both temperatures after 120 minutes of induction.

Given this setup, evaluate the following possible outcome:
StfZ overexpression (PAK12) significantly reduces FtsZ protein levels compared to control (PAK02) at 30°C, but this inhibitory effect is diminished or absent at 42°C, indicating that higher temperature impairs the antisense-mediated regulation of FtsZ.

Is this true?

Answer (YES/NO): NO